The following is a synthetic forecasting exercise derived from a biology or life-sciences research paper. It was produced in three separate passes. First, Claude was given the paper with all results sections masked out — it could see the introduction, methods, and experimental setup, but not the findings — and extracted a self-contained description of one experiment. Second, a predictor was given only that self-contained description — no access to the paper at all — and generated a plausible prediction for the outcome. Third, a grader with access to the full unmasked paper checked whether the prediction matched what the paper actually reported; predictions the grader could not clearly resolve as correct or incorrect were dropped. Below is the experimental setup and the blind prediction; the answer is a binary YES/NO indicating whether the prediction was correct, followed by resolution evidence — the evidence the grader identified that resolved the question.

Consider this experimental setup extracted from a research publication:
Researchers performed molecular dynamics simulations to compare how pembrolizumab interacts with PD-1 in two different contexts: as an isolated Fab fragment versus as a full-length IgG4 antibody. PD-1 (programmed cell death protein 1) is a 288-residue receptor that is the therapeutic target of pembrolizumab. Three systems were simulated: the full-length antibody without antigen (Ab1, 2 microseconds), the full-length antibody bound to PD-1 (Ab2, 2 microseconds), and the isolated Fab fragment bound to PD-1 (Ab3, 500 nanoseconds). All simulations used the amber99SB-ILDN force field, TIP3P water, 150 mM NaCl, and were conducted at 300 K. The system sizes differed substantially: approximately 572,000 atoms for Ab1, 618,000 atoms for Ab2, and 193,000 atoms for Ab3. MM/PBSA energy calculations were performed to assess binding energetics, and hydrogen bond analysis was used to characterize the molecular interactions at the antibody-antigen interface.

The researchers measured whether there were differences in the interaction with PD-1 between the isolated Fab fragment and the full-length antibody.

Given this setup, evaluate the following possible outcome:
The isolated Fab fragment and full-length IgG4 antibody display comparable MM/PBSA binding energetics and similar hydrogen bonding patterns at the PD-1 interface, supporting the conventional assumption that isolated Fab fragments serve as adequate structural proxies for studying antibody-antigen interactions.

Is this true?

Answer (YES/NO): NO